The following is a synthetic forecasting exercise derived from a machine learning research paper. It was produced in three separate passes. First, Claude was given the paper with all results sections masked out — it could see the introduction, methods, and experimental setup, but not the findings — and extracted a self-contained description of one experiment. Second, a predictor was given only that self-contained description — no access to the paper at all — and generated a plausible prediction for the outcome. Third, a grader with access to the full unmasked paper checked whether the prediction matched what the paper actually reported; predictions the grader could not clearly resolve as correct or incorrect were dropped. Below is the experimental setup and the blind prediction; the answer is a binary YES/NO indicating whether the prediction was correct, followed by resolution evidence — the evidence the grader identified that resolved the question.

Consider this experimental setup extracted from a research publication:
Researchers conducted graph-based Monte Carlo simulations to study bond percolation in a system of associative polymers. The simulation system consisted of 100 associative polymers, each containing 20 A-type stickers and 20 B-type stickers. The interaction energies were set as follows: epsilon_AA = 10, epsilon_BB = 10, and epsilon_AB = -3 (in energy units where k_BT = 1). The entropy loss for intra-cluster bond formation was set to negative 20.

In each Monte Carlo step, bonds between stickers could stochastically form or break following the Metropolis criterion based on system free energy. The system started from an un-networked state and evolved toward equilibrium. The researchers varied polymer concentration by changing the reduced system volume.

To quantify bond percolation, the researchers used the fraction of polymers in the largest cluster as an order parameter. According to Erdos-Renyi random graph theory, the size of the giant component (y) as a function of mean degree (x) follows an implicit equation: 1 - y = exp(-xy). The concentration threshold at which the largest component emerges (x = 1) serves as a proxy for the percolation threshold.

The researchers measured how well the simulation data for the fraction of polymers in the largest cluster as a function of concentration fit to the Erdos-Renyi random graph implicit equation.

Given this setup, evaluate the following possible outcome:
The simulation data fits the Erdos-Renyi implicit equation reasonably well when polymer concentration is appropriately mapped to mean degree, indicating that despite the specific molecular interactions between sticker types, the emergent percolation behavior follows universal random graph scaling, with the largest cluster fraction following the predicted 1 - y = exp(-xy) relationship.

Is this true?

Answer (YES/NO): YES